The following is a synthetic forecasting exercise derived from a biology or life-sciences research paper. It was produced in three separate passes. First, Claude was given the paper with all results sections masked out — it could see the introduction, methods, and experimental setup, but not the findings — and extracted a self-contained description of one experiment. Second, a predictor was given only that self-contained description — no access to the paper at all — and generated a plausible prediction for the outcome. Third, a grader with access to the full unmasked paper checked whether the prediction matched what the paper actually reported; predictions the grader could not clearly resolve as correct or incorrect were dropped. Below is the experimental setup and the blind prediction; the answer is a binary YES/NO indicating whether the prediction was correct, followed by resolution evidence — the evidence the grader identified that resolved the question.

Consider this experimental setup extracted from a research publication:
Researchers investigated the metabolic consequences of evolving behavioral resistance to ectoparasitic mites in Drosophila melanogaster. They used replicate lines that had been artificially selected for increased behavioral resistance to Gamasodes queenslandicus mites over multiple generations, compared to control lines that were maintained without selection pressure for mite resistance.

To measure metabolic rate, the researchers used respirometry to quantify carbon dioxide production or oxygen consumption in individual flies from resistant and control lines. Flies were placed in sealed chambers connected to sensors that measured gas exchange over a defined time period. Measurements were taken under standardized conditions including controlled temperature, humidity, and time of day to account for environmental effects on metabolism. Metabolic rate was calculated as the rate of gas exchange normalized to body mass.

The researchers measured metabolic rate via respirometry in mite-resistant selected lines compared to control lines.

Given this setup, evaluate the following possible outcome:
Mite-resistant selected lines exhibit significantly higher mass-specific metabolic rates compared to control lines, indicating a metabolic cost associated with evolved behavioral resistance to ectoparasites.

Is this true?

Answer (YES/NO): NO